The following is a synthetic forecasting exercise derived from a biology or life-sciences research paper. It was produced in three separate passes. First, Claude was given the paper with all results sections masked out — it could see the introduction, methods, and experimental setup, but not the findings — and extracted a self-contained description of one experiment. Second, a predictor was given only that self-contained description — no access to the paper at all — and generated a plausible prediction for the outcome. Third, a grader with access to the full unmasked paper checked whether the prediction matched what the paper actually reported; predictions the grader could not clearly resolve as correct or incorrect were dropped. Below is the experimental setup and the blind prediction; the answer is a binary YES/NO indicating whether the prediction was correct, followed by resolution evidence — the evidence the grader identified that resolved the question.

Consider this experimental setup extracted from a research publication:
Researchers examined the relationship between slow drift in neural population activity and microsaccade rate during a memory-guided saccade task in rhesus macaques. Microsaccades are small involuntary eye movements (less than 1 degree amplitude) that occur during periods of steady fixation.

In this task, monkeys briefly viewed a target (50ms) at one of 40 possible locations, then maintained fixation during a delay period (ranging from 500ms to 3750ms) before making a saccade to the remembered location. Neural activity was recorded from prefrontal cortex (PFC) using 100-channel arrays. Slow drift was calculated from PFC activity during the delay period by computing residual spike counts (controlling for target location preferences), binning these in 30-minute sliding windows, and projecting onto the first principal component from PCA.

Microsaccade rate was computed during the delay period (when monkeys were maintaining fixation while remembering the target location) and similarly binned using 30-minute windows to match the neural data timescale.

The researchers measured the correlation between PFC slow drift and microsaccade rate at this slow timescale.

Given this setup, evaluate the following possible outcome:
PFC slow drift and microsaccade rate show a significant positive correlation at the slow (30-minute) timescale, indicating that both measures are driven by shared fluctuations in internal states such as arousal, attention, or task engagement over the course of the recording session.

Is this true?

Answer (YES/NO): NO